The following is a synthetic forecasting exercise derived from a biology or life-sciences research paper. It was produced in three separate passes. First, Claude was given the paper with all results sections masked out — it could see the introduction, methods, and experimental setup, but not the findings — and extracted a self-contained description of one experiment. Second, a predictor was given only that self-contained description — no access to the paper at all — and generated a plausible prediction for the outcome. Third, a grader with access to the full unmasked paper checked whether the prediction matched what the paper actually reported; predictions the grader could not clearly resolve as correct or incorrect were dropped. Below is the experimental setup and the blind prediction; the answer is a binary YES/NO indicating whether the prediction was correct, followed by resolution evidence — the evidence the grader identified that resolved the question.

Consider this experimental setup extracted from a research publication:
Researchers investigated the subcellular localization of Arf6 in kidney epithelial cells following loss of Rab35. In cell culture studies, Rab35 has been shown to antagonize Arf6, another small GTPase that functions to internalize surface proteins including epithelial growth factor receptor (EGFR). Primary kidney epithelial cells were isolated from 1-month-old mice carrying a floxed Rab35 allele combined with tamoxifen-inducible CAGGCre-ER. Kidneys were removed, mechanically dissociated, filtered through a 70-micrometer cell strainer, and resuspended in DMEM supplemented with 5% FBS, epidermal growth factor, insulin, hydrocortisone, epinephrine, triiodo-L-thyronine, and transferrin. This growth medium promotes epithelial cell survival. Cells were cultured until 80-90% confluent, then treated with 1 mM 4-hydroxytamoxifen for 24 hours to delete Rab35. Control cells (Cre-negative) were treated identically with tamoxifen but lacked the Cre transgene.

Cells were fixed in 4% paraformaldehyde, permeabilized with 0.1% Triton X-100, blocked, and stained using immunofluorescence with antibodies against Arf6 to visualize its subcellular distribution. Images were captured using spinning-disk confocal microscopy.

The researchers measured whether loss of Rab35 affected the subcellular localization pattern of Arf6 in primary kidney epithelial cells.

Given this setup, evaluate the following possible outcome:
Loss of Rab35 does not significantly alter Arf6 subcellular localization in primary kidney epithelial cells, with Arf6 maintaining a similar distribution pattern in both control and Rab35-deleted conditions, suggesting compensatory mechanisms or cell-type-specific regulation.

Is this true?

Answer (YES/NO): NO